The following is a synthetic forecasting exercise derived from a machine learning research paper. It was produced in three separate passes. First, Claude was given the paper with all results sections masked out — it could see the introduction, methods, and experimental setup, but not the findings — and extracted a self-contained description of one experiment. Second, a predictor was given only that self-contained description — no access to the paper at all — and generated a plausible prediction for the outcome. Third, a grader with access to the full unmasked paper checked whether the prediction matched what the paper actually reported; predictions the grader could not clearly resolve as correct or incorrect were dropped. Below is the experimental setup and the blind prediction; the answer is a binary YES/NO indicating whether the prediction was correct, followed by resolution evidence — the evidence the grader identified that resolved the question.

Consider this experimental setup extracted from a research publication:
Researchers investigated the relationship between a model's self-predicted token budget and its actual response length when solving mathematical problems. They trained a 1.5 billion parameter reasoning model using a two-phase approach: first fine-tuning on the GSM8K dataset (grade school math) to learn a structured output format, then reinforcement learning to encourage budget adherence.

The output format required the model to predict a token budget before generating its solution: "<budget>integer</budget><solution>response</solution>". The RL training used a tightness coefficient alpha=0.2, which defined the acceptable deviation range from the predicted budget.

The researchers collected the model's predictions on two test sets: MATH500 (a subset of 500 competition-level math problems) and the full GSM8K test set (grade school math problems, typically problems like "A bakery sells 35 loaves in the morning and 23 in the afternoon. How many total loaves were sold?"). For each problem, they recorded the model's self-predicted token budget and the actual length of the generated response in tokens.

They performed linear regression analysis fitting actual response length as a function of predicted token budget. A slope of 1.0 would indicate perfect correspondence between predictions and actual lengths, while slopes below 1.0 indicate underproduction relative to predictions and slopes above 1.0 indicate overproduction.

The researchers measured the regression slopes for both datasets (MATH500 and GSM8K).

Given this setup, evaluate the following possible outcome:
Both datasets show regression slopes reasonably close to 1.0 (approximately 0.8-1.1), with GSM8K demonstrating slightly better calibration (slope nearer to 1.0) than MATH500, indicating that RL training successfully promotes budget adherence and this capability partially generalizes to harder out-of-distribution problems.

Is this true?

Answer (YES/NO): NO